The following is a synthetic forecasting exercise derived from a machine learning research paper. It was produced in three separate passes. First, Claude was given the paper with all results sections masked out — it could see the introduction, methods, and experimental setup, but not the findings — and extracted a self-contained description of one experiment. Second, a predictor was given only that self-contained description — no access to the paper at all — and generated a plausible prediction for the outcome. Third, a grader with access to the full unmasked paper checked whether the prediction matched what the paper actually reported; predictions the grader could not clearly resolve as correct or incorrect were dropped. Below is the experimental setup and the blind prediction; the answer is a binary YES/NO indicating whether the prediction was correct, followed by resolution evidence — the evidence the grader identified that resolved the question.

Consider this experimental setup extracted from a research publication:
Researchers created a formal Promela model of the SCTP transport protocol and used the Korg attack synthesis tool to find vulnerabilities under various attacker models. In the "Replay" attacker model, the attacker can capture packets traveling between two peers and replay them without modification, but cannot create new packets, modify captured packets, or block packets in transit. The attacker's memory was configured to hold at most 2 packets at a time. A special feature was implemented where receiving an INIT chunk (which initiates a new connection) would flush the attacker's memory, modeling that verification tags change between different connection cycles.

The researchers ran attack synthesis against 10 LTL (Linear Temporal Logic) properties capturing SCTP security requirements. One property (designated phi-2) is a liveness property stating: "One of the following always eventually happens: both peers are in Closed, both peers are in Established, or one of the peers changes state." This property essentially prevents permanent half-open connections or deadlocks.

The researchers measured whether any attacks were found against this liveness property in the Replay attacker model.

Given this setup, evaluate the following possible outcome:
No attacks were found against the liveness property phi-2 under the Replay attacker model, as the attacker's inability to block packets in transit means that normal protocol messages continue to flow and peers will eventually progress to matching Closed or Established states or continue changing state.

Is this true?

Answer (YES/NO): NO